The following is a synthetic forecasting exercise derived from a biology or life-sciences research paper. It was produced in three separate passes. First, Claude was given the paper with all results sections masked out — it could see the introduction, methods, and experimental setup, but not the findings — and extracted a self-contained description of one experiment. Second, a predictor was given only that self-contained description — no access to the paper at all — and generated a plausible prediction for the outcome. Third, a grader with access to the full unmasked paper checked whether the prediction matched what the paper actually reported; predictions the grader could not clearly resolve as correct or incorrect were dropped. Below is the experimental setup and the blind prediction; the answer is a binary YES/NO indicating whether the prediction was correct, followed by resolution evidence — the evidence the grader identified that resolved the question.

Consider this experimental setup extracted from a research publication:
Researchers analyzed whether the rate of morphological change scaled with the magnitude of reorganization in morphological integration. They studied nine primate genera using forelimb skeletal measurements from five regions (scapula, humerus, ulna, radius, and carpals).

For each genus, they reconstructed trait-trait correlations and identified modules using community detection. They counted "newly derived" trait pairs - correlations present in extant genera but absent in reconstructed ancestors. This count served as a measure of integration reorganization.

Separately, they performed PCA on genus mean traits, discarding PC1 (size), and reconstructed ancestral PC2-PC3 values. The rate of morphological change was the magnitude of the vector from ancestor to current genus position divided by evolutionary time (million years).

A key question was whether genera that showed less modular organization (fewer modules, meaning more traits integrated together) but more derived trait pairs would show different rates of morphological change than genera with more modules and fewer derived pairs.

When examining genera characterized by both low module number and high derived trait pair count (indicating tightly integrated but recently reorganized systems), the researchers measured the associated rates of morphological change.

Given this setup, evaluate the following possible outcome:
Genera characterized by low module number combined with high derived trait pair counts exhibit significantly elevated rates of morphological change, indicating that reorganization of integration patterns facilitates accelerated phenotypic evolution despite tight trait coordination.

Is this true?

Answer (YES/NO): NO